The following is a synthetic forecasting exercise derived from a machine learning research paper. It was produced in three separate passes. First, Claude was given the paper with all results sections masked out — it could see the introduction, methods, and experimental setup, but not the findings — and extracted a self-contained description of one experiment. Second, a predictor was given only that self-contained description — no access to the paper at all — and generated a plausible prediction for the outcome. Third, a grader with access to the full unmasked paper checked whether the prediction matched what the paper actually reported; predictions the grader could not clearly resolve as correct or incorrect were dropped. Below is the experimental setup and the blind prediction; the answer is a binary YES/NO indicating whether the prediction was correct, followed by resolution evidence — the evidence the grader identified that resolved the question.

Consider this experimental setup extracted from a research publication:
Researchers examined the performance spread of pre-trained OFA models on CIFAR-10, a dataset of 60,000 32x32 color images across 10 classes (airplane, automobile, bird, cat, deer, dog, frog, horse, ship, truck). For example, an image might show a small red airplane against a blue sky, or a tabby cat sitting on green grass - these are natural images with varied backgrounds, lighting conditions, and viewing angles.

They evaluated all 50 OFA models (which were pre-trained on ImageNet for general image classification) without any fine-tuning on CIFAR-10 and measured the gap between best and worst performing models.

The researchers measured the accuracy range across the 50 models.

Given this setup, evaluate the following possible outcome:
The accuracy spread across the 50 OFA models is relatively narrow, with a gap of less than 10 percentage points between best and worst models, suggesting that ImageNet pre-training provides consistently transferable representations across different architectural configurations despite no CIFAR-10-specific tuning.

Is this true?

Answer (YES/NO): NO